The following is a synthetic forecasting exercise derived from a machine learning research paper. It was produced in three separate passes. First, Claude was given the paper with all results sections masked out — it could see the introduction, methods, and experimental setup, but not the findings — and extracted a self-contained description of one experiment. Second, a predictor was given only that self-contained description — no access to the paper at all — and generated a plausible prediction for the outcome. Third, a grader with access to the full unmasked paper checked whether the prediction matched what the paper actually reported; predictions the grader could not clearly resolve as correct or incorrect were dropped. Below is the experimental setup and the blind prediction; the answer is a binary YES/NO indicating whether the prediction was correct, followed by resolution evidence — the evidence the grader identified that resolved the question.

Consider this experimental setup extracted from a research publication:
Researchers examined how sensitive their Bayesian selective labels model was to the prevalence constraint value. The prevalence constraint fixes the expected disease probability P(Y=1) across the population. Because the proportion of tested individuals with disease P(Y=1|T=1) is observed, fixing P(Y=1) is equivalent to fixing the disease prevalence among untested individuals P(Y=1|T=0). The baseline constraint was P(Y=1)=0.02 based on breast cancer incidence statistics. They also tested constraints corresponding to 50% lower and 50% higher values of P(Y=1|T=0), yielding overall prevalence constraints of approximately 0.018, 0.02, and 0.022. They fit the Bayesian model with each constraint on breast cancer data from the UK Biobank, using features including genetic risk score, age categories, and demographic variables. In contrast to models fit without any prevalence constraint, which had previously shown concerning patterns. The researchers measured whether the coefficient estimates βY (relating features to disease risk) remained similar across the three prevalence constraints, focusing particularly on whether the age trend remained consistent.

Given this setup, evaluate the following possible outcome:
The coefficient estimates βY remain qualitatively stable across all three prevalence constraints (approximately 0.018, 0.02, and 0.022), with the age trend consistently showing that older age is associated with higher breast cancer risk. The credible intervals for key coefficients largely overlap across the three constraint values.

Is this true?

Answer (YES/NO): YES